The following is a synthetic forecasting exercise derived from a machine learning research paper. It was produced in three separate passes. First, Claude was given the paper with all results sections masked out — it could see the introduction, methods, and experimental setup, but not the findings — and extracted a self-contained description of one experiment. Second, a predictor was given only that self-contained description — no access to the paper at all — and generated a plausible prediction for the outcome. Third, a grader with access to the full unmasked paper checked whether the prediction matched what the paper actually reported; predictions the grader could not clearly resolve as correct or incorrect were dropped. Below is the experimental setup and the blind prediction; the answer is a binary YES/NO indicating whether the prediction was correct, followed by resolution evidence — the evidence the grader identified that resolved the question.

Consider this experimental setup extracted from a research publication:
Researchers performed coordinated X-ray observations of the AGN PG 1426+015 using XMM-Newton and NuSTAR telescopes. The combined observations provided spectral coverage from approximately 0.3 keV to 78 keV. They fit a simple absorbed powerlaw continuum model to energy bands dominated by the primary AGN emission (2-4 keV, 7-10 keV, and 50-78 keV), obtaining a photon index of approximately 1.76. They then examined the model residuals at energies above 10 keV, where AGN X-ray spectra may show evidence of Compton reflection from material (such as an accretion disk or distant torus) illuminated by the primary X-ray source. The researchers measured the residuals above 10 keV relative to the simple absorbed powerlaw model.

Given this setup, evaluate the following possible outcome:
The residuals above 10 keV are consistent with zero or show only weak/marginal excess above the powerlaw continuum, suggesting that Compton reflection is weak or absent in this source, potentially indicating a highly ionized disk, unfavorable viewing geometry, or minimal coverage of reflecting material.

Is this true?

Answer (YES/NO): NO